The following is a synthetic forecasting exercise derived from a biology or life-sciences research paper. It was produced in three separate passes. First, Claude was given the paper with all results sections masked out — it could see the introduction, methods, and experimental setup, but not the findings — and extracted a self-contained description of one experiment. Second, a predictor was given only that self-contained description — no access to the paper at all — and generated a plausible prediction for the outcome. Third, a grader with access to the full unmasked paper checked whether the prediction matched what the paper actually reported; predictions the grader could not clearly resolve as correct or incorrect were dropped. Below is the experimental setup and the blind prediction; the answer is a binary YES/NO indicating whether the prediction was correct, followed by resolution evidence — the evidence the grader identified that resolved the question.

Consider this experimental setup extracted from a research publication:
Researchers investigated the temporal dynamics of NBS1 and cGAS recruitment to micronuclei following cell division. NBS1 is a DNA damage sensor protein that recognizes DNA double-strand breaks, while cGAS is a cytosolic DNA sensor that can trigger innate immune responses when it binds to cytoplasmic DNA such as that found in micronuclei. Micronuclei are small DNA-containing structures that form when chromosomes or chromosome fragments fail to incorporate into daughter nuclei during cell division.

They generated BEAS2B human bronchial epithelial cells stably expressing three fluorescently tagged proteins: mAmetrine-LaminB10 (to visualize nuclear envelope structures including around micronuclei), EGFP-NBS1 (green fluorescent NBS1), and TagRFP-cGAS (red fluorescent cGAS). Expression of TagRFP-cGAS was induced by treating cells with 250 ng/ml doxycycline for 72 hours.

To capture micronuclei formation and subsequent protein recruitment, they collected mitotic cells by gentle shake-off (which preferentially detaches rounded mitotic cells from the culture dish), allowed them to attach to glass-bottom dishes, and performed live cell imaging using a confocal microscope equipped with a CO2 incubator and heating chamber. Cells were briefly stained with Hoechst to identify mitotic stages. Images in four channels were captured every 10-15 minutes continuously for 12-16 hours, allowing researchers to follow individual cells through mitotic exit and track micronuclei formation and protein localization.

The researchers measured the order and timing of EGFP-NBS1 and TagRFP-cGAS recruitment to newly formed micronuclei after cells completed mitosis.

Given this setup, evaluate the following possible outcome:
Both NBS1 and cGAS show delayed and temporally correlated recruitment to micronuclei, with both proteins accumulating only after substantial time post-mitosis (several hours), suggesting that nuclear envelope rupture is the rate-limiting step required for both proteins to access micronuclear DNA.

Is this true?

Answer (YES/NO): NO